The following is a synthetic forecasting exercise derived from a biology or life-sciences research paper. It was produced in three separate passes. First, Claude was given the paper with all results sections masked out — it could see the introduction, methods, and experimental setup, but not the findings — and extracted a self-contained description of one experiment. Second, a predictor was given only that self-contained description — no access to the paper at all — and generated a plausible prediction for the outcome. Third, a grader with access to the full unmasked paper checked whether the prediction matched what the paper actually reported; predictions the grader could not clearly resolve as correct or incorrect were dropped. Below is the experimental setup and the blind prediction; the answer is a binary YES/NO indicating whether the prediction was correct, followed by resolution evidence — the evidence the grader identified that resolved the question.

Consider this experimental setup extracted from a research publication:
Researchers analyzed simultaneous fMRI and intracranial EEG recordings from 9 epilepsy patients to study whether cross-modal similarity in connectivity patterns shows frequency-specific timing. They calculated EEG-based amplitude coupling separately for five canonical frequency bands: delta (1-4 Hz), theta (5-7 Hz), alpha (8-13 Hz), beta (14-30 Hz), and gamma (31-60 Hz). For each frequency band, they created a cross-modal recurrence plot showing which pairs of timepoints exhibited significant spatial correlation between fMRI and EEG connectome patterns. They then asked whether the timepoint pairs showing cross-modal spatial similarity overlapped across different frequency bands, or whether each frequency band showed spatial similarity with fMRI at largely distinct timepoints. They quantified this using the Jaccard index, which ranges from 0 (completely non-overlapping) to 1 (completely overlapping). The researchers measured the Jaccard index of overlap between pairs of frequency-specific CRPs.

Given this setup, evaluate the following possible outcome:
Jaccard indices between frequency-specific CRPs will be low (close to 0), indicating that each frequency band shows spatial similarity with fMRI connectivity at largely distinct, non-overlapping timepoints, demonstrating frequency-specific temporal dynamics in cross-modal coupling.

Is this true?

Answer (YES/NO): YES